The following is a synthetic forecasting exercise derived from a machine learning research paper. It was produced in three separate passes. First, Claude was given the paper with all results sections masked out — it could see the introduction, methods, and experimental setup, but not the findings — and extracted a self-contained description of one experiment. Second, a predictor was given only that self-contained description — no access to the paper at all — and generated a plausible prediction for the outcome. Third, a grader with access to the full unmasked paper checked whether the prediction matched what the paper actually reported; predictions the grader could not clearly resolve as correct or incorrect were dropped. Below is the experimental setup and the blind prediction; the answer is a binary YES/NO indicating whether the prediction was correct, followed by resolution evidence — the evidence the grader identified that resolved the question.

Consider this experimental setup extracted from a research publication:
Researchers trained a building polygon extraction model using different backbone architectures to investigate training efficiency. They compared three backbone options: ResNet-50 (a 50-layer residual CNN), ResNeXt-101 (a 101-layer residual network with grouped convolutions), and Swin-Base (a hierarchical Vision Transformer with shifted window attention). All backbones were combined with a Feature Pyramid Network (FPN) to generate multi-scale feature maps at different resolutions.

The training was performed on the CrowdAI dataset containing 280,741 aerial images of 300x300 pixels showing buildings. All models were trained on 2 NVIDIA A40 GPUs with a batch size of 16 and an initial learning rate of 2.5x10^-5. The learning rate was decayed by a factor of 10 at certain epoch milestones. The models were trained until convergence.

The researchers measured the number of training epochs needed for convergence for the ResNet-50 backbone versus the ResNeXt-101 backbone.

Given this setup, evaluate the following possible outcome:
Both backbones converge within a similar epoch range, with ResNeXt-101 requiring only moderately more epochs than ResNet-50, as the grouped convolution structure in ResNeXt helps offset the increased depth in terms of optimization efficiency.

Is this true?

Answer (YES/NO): YES